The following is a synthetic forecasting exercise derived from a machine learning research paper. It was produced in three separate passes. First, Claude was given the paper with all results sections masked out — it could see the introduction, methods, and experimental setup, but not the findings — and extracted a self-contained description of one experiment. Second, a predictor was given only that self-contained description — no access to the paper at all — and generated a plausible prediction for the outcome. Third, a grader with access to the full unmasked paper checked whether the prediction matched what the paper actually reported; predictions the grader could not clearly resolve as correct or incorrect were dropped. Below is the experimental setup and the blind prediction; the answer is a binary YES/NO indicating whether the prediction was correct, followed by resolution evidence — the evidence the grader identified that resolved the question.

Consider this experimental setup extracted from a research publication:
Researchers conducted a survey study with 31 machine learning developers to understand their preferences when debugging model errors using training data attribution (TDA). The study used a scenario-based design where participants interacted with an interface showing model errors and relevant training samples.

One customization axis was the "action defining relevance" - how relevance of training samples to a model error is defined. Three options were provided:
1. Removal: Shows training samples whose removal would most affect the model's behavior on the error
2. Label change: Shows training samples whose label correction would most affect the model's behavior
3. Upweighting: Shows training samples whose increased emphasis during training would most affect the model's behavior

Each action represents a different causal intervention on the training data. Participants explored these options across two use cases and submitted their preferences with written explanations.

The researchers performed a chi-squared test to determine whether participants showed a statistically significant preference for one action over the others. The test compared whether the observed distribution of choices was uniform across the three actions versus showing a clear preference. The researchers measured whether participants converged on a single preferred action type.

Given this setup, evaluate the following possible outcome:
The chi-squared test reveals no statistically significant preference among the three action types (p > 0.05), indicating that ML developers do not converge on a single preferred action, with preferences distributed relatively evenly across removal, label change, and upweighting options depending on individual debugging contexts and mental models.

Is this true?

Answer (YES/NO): YES